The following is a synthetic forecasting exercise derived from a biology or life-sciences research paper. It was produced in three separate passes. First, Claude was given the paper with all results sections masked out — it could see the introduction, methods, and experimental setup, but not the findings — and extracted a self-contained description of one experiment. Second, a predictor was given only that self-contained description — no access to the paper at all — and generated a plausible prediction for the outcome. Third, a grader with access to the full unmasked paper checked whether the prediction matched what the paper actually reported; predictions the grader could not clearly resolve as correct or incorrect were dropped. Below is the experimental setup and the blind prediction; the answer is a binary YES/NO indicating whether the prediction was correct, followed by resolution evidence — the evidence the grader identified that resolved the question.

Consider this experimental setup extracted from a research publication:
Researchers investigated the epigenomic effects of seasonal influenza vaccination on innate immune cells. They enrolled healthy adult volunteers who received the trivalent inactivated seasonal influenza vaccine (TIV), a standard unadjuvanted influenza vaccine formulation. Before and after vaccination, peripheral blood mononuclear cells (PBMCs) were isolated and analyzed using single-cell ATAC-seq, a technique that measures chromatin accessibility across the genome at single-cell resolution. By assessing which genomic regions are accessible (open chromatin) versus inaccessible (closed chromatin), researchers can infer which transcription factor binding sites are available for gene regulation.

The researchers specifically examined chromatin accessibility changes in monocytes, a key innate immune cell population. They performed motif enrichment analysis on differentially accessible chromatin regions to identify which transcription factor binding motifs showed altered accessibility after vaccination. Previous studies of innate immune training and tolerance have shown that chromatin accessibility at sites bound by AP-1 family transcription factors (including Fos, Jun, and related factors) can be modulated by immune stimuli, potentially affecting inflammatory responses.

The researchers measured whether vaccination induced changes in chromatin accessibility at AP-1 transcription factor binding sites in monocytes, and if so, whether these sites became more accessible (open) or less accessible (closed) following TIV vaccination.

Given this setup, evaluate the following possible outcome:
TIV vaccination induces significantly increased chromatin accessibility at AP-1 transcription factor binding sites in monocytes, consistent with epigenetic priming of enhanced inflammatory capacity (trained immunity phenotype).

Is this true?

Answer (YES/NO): NO